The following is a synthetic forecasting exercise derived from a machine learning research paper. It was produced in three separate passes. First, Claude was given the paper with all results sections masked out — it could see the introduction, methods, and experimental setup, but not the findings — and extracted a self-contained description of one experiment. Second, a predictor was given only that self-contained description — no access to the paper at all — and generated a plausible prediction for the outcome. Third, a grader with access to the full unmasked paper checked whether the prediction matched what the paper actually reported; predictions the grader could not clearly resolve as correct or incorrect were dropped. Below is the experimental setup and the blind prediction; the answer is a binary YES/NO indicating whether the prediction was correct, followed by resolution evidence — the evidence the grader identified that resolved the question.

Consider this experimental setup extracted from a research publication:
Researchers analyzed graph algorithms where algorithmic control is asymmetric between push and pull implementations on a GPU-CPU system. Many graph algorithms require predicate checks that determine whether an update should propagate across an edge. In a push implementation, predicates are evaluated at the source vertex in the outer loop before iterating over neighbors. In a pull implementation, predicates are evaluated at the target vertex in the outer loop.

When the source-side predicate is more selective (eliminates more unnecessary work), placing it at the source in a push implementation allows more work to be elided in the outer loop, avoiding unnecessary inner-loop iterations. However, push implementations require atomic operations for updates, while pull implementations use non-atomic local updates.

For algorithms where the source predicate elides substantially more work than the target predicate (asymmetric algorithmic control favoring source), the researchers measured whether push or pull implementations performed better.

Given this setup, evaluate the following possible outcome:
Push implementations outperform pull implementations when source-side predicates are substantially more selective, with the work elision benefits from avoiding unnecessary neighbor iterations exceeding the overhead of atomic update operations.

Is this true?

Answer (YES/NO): YES